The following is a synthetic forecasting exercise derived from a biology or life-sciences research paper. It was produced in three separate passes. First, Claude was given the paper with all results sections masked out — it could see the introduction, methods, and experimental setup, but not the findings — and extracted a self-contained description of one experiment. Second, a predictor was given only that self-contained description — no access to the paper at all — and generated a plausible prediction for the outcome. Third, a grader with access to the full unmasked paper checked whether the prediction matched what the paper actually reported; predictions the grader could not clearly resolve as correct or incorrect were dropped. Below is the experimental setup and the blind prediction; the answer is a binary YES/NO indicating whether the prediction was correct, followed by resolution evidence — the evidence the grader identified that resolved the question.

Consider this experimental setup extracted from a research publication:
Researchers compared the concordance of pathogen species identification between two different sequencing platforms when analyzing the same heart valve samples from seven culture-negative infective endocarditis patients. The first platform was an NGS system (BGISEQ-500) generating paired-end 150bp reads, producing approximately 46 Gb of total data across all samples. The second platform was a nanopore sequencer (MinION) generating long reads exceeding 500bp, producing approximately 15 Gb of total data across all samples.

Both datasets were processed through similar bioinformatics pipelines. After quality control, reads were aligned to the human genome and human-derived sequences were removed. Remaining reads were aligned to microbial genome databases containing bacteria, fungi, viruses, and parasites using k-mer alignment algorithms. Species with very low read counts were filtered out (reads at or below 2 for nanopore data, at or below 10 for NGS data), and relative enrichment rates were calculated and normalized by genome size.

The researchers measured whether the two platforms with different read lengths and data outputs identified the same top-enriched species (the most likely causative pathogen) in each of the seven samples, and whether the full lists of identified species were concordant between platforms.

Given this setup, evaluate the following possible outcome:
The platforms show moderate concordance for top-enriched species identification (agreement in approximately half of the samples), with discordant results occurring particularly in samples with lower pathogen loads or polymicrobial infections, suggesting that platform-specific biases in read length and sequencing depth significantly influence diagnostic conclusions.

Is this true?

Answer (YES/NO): NO